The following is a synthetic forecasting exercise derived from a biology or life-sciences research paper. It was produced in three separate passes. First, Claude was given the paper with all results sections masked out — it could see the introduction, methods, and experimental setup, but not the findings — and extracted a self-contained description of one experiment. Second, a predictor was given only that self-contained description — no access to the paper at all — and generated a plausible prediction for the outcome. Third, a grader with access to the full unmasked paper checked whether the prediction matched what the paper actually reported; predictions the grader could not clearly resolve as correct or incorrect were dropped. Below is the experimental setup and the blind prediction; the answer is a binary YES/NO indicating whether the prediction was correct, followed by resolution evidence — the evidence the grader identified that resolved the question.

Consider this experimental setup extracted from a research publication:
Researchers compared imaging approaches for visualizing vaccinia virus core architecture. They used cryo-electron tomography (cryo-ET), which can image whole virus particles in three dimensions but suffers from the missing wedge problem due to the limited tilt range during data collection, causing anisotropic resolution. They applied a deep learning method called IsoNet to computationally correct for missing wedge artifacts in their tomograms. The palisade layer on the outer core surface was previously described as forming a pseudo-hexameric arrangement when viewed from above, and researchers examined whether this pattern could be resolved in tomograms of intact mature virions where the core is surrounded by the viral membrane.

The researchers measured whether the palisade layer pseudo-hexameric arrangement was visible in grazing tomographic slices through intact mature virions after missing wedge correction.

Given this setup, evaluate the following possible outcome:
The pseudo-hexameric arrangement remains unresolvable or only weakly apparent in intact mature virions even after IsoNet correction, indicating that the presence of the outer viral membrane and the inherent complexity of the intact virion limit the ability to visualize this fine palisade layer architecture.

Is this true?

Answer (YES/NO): NO